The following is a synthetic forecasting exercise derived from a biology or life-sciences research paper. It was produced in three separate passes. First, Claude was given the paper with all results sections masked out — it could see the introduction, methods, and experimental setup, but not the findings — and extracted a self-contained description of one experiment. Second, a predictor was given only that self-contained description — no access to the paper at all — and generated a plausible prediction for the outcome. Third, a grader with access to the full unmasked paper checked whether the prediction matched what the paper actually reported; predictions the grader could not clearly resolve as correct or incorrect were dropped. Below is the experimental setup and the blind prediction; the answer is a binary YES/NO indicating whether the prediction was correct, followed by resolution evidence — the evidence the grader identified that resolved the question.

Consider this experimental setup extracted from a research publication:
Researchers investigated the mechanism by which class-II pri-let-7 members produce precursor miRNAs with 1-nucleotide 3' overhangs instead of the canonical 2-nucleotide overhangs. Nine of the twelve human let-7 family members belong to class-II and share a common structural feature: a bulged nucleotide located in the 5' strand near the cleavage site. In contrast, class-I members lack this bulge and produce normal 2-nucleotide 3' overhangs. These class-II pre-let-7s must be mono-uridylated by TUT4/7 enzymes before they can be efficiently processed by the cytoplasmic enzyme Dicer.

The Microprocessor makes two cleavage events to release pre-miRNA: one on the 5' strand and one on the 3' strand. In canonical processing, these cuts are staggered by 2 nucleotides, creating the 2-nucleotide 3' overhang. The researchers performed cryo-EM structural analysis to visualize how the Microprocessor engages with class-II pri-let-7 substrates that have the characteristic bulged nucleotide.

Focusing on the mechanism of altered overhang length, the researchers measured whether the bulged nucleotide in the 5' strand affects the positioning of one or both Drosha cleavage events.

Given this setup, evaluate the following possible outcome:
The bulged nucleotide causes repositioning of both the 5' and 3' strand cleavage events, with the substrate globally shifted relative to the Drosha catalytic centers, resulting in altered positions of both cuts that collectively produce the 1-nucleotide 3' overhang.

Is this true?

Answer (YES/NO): NO